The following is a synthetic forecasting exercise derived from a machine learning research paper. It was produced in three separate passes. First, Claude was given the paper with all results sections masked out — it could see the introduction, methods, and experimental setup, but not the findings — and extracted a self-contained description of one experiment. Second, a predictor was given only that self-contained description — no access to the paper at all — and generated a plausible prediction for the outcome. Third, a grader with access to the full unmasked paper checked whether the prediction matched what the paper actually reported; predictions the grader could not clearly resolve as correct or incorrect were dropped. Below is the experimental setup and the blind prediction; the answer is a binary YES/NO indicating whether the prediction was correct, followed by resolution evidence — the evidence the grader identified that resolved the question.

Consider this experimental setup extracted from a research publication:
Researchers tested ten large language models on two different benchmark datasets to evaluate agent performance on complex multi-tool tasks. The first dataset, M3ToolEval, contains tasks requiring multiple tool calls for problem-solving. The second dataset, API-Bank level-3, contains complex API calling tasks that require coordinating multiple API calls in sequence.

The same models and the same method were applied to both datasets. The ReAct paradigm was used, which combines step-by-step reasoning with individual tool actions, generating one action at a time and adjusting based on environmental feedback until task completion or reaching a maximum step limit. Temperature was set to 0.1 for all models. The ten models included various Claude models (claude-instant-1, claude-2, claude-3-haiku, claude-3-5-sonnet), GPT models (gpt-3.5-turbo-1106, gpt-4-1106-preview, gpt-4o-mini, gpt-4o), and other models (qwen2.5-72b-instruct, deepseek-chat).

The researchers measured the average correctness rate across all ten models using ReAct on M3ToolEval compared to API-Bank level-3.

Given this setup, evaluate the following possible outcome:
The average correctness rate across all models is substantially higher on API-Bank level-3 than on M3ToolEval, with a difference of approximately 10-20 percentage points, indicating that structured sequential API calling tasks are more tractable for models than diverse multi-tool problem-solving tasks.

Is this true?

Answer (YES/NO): NO